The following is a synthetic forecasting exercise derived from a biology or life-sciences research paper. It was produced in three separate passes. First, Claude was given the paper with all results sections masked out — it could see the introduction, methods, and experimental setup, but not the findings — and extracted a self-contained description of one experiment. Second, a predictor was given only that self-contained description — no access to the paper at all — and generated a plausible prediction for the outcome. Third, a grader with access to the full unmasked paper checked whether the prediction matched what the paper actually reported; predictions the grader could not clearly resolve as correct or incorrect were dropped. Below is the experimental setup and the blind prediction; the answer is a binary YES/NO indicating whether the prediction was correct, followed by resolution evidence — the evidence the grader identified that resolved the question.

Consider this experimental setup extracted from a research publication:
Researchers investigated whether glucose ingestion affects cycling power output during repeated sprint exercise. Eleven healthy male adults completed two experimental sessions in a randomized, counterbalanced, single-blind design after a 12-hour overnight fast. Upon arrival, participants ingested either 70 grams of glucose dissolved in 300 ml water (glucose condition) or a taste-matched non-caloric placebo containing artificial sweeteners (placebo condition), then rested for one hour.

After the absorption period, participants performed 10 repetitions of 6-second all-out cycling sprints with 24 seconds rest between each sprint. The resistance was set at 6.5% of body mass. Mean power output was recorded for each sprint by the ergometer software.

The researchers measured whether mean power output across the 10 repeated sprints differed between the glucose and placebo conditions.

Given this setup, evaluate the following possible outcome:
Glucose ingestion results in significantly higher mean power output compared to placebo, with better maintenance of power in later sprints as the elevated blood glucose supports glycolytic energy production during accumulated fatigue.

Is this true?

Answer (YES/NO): YES